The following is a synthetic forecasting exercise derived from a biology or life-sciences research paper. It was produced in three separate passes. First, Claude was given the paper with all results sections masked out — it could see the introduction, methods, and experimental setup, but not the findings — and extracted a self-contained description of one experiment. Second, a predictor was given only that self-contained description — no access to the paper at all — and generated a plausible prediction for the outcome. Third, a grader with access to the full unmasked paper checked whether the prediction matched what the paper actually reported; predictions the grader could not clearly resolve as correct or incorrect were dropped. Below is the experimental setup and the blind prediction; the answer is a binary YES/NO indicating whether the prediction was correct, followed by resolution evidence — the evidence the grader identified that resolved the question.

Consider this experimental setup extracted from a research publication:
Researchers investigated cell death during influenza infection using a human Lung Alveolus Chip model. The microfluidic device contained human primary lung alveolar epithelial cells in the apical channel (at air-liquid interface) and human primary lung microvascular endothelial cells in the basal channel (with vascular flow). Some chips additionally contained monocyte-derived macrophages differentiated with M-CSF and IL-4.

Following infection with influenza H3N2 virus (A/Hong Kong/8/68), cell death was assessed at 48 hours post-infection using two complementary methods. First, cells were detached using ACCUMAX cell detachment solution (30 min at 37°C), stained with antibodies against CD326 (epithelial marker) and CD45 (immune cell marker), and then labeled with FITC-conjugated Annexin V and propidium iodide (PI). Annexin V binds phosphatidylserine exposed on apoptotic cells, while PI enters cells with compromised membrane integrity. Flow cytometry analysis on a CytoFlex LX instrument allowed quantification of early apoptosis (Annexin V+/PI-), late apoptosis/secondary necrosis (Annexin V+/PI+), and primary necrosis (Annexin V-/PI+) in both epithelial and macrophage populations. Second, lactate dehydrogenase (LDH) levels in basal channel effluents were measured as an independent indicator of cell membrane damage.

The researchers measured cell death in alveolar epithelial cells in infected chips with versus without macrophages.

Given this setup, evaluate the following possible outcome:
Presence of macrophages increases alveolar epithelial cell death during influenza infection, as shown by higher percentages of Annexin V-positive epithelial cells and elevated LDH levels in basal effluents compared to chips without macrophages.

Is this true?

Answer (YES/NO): YES